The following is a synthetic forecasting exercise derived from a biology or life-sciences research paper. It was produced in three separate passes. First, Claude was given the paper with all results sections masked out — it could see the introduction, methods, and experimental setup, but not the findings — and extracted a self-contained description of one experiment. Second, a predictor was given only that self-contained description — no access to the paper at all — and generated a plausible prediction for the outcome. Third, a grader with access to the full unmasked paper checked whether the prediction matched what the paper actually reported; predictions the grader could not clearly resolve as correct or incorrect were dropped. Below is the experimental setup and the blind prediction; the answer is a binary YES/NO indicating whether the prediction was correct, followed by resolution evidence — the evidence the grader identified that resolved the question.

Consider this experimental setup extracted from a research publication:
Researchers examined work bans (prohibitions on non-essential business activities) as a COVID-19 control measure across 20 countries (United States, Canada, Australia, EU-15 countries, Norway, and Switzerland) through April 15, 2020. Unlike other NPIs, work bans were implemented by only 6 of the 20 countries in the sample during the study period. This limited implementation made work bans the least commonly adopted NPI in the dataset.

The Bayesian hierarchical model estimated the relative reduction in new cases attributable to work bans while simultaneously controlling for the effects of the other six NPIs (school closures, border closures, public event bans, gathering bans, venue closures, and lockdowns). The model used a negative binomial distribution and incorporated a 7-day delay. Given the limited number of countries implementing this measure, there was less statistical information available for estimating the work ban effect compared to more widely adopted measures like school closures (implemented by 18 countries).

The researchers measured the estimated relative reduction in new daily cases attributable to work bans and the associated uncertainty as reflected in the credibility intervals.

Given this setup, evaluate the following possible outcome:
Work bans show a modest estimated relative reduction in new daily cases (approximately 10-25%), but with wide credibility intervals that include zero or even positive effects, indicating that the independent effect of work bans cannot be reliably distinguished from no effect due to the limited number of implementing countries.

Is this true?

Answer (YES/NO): NO